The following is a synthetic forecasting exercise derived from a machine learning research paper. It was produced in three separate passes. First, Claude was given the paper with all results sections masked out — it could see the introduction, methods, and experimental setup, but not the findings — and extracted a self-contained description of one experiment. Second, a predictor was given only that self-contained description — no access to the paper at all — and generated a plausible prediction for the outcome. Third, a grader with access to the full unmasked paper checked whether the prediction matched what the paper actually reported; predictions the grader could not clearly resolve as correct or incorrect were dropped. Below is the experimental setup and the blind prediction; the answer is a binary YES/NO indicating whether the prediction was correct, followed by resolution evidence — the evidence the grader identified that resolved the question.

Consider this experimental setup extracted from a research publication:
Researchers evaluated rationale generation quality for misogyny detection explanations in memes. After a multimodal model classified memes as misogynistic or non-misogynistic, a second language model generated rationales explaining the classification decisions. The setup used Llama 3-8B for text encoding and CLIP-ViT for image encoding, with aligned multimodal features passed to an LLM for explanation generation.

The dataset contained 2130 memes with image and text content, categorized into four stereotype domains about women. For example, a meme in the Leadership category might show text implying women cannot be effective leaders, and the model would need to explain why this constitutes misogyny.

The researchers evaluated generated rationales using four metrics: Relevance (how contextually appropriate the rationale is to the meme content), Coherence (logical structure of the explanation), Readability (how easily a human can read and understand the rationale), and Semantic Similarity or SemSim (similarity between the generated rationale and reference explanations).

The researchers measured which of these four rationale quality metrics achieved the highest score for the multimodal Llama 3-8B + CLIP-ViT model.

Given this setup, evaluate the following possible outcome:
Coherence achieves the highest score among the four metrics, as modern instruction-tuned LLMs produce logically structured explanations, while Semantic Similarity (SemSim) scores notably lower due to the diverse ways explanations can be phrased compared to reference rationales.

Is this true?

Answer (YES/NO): NO